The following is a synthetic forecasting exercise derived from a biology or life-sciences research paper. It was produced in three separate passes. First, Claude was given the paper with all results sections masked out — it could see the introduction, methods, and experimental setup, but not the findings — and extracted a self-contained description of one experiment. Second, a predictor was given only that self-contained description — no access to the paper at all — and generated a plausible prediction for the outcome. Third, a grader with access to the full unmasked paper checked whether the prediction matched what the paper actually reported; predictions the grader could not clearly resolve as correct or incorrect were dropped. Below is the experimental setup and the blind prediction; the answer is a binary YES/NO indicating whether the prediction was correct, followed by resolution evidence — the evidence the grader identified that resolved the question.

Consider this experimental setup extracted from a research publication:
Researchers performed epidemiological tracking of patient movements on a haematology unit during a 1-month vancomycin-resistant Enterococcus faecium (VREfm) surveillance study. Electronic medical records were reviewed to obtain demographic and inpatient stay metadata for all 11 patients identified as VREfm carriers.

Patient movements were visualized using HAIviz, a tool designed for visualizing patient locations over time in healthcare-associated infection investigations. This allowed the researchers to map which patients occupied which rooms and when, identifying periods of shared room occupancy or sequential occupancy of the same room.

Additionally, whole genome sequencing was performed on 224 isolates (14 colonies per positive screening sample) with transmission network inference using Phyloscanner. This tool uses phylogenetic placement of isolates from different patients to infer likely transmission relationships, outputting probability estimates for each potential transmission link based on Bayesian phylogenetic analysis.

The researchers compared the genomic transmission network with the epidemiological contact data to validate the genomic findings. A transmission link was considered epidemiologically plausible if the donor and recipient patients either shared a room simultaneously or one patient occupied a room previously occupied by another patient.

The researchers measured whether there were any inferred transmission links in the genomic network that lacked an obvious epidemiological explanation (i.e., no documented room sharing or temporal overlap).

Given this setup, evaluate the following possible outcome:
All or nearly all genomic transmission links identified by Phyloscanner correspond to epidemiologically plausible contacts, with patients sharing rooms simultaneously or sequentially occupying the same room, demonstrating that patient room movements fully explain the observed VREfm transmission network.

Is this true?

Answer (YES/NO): NO